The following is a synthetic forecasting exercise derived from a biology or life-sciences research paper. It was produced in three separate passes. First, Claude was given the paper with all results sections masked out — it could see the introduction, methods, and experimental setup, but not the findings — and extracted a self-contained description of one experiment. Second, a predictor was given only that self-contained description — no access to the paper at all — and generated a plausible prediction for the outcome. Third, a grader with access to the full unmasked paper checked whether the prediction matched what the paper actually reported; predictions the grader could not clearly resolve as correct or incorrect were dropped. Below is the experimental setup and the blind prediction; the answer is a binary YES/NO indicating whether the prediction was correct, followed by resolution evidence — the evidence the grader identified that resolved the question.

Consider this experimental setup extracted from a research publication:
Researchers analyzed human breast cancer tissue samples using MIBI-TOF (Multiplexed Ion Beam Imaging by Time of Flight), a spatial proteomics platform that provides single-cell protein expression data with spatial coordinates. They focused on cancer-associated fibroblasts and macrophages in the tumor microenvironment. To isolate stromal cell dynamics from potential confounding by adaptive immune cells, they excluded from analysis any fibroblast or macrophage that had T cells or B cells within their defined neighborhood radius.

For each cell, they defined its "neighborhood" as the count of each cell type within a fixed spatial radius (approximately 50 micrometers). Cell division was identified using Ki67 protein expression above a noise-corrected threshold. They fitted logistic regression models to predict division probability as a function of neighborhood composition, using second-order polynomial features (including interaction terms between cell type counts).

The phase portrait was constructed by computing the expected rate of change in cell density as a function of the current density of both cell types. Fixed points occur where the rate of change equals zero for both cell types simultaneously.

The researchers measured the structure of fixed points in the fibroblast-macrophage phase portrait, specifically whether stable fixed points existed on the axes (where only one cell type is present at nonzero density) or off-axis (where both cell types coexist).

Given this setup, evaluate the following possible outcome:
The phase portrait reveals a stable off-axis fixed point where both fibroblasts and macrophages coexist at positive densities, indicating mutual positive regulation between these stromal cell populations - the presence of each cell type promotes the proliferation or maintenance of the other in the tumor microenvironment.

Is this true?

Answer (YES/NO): YES